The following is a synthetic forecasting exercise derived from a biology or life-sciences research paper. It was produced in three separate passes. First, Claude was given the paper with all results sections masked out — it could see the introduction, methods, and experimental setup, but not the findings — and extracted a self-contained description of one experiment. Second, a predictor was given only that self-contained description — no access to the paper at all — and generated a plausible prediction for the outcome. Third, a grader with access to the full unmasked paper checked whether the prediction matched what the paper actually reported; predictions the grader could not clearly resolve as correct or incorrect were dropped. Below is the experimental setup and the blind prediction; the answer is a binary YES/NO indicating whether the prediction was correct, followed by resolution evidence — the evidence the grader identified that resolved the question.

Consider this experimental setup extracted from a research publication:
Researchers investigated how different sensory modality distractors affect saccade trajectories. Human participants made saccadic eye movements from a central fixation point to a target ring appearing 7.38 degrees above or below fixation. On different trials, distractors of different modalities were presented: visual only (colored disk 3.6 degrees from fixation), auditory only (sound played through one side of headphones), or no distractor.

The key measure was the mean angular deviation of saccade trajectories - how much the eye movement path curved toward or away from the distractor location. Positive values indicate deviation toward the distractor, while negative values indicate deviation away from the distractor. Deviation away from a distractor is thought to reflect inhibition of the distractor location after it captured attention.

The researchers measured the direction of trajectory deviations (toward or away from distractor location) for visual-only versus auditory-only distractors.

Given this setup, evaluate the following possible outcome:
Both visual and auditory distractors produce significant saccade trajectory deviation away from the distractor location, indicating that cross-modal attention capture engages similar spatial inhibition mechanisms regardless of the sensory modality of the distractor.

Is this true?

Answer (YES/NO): NO